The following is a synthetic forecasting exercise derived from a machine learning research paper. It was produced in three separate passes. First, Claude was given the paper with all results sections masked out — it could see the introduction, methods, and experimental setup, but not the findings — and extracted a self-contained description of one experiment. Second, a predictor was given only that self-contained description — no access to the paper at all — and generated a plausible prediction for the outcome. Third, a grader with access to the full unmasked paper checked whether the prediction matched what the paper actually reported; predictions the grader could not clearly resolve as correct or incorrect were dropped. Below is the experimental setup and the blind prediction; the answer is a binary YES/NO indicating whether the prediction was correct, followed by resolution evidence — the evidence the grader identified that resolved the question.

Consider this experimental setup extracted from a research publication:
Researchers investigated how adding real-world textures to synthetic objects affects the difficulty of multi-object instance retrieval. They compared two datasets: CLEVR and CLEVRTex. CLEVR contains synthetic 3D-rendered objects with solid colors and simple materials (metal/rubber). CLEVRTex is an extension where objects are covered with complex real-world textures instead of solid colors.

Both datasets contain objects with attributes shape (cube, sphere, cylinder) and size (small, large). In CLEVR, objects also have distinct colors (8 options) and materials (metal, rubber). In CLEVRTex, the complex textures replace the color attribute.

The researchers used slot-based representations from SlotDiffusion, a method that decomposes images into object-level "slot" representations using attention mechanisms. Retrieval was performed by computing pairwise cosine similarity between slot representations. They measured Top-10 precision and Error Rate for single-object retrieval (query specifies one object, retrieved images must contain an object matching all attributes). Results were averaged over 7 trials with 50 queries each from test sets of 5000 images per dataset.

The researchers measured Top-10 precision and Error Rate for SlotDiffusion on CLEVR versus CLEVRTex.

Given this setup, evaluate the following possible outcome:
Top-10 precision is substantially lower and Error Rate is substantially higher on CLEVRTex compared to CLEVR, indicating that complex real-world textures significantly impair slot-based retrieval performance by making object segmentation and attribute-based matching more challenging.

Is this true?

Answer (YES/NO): YES